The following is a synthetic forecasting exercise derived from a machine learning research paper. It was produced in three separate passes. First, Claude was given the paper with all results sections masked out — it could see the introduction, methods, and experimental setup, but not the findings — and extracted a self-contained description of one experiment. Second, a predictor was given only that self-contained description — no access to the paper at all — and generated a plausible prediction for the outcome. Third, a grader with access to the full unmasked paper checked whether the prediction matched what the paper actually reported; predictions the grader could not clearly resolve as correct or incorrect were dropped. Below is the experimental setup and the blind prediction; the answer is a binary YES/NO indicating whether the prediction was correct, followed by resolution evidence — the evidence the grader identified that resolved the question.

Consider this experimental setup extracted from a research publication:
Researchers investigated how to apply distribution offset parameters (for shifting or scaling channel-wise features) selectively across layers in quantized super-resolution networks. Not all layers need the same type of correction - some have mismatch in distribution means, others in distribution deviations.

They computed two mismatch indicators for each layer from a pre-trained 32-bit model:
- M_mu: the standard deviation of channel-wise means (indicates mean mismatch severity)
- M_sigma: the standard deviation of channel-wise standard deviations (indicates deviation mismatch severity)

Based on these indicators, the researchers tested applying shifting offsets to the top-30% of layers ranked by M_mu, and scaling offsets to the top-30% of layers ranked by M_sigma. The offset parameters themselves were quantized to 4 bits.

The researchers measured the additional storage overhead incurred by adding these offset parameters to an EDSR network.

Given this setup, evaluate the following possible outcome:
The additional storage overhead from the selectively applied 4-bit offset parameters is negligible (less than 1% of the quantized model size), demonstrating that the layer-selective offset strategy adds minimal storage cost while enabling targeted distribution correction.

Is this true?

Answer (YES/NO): YES